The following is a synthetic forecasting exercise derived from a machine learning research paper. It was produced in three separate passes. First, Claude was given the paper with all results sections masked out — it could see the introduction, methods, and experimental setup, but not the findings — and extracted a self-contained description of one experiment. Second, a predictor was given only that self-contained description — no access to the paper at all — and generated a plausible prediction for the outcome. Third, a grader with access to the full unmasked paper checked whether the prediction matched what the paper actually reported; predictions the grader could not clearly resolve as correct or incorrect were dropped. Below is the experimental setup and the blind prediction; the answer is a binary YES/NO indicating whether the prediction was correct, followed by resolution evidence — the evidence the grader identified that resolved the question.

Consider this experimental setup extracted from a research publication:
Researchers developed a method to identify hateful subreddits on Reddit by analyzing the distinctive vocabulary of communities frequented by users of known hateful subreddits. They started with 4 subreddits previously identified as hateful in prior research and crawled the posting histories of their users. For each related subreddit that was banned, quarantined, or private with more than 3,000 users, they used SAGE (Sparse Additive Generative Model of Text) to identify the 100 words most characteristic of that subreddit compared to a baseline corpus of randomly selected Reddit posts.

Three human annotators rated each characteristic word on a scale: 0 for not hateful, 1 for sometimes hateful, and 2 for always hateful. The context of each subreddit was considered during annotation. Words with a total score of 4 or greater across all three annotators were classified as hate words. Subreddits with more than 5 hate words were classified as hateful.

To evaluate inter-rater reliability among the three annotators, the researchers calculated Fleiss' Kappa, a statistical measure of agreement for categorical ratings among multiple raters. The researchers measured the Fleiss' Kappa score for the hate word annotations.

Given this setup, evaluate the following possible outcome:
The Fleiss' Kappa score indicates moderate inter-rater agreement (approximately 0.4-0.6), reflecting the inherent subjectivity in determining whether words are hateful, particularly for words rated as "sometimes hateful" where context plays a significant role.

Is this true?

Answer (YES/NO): YES